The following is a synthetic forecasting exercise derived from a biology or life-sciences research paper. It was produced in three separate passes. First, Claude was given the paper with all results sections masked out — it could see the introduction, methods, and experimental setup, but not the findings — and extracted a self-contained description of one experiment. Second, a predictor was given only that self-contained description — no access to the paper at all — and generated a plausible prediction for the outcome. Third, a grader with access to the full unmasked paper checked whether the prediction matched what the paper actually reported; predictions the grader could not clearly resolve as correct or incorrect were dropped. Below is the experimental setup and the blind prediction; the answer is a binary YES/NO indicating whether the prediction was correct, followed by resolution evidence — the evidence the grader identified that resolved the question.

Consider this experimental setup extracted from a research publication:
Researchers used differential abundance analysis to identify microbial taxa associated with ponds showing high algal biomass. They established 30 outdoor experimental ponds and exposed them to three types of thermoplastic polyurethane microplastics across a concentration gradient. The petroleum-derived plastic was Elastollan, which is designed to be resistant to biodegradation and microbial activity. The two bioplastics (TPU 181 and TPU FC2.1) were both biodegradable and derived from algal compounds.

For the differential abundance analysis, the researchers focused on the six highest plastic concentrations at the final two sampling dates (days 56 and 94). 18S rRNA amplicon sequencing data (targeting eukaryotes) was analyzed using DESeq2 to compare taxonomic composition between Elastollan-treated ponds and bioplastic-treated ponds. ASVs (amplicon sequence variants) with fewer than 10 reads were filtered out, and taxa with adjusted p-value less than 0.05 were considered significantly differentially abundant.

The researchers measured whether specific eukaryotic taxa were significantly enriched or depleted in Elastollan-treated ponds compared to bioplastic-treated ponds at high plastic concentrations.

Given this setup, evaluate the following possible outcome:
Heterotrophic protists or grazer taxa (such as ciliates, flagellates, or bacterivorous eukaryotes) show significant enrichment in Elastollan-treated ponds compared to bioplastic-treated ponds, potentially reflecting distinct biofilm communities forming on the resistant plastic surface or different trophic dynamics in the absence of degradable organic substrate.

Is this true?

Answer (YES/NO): NO